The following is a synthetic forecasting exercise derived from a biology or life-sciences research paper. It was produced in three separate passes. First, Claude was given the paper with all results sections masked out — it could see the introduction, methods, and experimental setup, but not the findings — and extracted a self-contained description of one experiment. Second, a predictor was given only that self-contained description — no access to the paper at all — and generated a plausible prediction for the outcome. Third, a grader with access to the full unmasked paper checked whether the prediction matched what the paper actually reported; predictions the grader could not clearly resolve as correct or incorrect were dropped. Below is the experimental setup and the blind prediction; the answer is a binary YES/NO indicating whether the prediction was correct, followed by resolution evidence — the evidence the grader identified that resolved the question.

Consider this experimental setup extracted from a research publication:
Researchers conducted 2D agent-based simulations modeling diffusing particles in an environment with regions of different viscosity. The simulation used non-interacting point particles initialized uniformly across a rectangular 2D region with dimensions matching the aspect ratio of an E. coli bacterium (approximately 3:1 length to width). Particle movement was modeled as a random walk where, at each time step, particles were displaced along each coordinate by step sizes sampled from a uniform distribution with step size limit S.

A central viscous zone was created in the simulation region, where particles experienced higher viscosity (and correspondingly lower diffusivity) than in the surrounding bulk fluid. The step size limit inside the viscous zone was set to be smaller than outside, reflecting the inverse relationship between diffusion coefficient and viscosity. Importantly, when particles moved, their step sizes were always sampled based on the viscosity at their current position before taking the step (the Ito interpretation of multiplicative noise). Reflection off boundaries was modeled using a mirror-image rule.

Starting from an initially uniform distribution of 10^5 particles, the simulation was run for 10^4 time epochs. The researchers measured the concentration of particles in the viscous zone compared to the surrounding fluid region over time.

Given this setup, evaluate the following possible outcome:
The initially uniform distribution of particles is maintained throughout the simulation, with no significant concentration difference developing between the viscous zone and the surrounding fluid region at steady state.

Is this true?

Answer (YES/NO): NO